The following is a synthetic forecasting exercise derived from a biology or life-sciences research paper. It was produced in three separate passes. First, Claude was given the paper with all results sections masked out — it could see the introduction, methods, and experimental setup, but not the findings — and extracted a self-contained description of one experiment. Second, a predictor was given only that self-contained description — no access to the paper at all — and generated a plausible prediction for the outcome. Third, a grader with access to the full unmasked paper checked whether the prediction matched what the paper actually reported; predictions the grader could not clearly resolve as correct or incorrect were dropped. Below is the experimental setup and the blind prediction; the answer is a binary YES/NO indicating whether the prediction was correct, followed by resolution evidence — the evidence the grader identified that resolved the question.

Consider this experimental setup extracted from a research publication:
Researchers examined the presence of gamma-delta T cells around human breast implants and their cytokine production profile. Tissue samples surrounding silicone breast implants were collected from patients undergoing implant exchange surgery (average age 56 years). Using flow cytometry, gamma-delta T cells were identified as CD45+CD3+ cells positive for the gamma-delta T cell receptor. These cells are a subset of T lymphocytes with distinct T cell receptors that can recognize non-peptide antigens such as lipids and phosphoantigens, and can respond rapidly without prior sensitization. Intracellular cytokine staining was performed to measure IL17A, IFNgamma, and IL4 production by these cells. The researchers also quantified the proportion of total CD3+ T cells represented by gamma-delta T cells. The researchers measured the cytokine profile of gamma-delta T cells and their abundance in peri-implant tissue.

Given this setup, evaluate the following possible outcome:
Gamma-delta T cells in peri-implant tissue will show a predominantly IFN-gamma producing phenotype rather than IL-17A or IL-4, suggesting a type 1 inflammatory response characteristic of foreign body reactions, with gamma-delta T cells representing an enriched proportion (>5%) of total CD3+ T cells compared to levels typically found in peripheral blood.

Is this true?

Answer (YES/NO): NO